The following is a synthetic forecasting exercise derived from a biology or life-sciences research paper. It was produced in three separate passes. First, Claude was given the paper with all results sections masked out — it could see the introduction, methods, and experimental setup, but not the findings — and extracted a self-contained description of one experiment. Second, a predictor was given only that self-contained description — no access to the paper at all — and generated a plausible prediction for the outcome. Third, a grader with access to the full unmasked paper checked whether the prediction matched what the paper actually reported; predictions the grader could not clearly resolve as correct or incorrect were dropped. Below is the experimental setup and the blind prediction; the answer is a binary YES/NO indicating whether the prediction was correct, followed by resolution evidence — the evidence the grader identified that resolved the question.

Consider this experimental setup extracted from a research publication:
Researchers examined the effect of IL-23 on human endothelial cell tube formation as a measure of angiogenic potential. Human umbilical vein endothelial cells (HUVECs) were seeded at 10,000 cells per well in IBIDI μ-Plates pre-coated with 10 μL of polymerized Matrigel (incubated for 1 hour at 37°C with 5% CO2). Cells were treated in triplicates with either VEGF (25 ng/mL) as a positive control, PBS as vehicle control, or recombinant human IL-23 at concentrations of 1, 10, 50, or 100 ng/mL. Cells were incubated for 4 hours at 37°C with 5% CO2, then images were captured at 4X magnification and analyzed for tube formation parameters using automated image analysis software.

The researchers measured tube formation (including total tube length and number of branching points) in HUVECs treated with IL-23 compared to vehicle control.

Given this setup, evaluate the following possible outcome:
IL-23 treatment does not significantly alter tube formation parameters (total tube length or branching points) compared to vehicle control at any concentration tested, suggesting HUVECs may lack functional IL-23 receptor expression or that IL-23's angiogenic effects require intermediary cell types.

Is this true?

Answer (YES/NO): YES